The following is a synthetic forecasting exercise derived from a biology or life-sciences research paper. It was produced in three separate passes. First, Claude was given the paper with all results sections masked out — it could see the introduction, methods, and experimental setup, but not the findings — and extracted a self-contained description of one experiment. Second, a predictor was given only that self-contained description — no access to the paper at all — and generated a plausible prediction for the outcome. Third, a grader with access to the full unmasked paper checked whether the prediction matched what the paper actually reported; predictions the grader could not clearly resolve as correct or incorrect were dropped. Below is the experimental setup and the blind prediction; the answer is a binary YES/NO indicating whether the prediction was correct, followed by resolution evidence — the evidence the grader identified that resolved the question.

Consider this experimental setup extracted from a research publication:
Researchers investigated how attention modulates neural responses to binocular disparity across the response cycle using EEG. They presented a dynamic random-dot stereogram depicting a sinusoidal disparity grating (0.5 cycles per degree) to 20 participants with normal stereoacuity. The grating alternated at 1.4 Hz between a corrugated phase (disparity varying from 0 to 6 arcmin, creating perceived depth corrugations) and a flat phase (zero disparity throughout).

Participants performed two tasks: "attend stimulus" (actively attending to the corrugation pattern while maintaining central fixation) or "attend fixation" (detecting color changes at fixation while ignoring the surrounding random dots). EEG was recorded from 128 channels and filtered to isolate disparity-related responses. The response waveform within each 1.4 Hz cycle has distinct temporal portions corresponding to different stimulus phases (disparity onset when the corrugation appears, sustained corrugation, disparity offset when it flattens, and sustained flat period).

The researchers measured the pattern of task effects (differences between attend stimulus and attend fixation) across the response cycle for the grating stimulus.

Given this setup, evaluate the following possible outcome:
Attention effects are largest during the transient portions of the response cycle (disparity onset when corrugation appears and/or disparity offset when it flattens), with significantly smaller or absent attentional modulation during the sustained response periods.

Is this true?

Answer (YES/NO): NO